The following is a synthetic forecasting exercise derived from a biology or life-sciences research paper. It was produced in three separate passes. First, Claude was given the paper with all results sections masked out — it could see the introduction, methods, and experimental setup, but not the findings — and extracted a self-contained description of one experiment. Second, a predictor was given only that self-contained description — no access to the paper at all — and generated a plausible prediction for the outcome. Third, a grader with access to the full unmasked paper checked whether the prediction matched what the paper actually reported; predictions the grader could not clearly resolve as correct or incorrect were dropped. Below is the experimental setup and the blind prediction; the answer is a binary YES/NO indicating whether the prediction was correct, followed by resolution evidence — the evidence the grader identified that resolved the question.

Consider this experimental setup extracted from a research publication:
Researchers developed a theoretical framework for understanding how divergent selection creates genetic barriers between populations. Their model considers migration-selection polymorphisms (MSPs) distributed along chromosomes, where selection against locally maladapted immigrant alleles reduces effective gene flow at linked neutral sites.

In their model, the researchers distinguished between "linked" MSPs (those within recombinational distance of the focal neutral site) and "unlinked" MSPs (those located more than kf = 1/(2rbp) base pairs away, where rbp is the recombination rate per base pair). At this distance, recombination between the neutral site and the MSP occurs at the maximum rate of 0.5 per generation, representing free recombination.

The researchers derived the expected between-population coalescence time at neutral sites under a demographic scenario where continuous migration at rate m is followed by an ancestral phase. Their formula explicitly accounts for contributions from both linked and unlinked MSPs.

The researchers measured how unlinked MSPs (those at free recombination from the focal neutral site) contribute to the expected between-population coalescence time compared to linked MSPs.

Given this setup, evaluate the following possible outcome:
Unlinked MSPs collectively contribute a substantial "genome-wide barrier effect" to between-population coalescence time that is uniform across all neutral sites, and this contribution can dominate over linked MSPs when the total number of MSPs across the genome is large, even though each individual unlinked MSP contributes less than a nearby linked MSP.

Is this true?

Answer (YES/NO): NO